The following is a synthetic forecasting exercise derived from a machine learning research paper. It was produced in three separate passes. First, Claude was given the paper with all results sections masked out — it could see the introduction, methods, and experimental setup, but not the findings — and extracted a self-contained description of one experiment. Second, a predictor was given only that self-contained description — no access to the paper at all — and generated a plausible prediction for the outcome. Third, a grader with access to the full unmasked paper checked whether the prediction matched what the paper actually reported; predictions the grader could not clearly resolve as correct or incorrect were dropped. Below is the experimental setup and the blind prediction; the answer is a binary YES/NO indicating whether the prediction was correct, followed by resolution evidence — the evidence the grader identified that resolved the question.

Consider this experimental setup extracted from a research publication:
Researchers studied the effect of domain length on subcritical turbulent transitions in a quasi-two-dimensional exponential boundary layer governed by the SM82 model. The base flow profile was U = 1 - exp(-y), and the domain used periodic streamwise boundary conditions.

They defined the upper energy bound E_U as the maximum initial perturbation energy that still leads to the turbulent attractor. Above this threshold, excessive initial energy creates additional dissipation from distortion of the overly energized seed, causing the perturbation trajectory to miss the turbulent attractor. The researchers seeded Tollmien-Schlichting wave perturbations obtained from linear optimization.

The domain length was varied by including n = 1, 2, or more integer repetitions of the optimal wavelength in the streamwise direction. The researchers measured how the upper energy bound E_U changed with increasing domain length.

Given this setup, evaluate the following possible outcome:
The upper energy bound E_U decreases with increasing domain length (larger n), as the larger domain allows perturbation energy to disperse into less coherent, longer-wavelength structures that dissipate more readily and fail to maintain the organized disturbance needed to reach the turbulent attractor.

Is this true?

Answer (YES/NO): NO